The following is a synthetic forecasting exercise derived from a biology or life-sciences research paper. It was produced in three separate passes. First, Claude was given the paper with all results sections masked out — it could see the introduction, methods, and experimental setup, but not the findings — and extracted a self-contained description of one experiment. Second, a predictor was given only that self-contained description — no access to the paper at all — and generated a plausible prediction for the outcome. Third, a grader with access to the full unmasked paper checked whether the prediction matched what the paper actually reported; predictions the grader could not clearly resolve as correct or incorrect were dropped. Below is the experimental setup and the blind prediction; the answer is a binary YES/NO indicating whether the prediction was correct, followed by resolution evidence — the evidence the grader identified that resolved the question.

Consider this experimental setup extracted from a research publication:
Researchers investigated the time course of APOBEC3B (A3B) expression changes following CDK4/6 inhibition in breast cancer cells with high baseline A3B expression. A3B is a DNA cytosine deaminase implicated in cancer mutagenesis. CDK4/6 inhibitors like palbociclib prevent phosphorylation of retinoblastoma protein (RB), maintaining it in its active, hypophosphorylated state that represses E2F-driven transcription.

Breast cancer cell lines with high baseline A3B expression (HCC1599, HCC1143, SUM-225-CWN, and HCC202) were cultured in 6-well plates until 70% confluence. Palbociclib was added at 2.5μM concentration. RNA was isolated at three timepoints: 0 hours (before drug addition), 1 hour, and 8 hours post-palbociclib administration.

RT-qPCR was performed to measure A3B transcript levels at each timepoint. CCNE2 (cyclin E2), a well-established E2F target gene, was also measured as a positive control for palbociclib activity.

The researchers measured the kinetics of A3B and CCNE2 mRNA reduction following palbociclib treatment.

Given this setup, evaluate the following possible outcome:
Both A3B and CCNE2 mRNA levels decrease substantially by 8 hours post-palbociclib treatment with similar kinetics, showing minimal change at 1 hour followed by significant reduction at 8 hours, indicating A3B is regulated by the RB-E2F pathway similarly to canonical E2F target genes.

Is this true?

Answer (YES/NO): NO